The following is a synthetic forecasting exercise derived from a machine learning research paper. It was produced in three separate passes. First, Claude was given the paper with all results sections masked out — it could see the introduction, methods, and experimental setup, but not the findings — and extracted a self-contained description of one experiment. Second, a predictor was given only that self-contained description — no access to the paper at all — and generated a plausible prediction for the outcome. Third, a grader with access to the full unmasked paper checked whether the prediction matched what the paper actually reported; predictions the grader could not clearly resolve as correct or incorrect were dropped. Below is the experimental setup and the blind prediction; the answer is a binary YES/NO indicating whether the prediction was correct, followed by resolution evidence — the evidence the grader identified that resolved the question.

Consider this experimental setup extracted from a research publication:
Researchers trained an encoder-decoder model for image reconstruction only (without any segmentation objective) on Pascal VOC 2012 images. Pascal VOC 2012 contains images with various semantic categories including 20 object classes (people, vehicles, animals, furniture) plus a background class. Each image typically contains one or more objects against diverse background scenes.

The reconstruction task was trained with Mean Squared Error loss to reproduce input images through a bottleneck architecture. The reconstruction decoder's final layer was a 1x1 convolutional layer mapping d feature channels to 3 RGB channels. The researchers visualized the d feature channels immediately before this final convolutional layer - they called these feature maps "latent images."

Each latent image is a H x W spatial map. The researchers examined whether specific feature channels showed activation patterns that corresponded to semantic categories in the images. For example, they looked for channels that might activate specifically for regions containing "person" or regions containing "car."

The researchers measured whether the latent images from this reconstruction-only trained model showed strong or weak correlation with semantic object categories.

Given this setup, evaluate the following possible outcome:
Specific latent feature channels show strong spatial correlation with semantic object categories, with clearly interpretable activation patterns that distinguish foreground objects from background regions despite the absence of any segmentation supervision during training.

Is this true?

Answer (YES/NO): NO